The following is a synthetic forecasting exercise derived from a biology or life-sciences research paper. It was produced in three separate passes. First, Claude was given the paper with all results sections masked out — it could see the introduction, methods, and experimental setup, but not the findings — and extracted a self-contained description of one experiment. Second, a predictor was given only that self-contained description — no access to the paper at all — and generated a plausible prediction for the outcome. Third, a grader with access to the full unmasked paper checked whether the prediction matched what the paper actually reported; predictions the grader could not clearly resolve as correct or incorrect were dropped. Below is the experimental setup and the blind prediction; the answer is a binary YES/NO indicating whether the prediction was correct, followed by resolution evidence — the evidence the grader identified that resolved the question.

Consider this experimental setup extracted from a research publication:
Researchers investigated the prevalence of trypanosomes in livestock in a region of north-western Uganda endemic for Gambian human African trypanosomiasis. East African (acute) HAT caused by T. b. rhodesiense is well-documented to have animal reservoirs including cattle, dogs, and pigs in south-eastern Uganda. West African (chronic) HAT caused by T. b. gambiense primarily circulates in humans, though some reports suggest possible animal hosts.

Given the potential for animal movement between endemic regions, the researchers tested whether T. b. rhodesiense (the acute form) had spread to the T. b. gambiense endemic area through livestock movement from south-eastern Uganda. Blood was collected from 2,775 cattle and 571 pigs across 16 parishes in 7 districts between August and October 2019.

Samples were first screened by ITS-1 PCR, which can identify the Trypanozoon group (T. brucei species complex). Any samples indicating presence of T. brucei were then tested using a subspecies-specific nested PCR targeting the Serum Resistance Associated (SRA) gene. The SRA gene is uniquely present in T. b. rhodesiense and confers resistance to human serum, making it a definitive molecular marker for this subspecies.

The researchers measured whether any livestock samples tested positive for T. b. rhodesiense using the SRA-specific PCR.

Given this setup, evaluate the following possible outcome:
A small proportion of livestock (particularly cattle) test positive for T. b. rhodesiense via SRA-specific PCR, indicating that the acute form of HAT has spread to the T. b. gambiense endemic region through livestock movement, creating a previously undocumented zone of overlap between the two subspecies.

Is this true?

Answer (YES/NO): NO